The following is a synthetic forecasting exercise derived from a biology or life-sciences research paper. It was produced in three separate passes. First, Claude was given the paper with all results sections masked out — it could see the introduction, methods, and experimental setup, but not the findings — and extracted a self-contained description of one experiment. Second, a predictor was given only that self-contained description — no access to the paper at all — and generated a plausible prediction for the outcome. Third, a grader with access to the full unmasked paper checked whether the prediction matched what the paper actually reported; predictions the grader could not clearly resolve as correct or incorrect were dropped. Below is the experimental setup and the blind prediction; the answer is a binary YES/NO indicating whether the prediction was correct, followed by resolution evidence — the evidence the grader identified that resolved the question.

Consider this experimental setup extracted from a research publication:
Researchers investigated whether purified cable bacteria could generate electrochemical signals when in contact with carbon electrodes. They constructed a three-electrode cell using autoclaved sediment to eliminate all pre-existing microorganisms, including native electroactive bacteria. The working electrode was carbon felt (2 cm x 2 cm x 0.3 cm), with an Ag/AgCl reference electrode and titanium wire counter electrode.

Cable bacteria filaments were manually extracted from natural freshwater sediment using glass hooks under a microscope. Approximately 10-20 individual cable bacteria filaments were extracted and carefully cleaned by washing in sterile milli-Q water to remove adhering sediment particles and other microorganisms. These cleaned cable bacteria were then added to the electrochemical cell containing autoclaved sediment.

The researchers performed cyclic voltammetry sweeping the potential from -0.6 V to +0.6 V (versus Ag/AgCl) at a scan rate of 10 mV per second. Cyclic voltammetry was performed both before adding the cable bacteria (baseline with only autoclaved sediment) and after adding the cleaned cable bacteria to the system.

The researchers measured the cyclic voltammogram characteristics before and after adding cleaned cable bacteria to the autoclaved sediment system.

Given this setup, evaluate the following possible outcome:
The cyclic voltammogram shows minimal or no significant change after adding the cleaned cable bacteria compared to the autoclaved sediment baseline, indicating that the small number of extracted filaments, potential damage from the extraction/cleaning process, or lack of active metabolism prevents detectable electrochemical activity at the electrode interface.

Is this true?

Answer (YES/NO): NO